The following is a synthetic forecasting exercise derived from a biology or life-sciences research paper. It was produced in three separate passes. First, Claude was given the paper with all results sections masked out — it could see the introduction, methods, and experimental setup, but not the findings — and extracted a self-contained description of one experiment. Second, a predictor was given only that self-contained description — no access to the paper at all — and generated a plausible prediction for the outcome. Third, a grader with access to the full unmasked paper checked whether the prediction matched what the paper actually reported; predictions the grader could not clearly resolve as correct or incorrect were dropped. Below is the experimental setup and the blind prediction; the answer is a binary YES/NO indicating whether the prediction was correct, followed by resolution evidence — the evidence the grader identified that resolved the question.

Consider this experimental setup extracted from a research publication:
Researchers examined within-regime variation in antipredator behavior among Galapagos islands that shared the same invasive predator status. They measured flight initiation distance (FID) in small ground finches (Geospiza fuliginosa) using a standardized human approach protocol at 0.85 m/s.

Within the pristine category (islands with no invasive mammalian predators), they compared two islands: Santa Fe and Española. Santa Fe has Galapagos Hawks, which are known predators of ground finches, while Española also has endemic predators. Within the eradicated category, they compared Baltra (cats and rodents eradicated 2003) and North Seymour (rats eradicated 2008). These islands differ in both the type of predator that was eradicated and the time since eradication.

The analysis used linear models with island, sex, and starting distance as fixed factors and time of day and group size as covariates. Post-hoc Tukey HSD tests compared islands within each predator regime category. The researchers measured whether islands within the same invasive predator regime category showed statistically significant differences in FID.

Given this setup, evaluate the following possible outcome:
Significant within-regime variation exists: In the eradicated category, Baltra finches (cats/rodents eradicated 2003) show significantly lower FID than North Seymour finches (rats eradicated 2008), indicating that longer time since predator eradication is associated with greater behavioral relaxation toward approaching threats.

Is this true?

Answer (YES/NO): NO